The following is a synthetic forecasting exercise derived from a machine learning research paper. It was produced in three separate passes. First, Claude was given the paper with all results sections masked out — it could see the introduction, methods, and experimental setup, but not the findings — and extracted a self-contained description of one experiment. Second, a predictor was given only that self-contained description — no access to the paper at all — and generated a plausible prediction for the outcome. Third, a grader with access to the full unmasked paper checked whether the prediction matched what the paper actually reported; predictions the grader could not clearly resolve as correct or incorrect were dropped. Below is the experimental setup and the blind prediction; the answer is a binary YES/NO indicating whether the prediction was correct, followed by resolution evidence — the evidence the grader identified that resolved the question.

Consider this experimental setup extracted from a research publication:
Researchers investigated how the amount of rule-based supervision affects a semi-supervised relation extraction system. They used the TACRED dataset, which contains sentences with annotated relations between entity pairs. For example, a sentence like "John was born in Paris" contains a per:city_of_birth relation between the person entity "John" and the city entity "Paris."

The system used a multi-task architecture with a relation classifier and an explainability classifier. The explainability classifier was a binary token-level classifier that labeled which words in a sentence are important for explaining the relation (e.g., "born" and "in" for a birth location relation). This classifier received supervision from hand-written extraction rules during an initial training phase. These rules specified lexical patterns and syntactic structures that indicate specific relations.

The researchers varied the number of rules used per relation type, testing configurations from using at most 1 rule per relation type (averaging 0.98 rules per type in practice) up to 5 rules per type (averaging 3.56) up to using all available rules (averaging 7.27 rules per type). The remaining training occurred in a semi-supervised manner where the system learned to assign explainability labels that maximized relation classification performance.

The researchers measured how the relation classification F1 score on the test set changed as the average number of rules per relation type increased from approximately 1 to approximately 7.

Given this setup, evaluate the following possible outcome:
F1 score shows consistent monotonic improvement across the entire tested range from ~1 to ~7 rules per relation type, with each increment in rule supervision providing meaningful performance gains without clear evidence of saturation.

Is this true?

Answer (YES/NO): NO